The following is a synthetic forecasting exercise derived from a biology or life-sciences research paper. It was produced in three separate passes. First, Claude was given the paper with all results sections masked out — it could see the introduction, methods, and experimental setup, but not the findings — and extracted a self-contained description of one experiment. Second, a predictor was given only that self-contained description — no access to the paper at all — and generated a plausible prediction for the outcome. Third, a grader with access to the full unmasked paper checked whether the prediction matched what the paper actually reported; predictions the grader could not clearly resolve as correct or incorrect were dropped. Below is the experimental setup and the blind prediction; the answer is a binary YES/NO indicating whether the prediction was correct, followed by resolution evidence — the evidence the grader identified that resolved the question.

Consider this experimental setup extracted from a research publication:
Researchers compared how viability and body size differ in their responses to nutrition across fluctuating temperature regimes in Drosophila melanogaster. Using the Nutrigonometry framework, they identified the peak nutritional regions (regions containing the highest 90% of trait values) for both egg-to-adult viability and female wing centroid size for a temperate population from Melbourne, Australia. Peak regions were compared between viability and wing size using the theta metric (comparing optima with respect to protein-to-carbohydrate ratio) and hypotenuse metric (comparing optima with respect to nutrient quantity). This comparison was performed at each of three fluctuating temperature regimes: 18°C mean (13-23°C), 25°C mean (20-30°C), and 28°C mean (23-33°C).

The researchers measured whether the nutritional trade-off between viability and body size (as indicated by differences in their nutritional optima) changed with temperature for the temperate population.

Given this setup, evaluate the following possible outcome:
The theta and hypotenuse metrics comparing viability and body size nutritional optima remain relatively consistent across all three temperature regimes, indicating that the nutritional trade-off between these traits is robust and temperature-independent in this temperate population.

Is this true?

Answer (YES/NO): NO